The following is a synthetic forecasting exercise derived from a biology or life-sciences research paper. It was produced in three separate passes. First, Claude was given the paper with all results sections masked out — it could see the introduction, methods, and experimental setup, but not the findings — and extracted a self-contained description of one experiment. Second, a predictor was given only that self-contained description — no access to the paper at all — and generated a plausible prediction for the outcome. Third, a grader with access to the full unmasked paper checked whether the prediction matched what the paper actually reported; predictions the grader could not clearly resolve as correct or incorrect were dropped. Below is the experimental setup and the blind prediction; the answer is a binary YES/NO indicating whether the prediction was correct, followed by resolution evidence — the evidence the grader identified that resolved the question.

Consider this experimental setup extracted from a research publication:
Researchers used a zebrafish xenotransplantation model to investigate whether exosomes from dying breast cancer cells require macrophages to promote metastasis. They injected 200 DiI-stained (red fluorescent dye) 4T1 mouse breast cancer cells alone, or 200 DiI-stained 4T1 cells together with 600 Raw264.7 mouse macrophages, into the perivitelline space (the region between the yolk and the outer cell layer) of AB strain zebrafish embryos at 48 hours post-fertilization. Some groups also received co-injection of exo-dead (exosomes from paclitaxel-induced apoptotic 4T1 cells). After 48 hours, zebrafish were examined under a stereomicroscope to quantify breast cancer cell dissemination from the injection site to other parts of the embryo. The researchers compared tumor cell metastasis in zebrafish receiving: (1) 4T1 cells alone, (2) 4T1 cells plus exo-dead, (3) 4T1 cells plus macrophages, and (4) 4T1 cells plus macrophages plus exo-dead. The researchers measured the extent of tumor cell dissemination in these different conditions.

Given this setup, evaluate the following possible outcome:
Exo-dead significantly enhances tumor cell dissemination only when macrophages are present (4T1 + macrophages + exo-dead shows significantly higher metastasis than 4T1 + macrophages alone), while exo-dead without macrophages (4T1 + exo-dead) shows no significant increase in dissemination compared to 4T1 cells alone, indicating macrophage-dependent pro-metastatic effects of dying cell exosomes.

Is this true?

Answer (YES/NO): YES